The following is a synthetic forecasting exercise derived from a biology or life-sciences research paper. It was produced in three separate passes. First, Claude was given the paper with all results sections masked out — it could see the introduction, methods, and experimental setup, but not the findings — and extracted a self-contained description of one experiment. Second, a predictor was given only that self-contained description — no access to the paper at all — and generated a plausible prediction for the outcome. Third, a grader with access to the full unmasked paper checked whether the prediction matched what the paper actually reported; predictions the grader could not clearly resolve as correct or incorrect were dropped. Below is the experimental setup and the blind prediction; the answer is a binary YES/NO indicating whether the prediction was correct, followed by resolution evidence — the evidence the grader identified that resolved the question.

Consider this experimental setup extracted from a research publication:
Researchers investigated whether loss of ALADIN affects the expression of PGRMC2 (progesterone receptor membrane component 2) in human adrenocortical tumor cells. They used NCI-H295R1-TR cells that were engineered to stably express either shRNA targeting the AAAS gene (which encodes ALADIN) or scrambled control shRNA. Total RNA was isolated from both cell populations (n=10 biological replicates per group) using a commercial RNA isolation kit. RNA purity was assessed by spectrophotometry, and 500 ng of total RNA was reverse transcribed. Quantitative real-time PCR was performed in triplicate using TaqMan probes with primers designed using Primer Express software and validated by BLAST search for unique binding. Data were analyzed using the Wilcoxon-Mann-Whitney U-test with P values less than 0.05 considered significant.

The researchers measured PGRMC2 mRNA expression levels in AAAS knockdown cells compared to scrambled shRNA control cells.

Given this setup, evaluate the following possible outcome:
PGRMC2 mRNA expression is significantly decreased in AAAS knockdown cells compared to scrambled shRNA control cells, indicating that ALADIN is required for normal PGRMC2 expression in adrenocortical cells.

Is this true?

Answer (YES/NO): NO